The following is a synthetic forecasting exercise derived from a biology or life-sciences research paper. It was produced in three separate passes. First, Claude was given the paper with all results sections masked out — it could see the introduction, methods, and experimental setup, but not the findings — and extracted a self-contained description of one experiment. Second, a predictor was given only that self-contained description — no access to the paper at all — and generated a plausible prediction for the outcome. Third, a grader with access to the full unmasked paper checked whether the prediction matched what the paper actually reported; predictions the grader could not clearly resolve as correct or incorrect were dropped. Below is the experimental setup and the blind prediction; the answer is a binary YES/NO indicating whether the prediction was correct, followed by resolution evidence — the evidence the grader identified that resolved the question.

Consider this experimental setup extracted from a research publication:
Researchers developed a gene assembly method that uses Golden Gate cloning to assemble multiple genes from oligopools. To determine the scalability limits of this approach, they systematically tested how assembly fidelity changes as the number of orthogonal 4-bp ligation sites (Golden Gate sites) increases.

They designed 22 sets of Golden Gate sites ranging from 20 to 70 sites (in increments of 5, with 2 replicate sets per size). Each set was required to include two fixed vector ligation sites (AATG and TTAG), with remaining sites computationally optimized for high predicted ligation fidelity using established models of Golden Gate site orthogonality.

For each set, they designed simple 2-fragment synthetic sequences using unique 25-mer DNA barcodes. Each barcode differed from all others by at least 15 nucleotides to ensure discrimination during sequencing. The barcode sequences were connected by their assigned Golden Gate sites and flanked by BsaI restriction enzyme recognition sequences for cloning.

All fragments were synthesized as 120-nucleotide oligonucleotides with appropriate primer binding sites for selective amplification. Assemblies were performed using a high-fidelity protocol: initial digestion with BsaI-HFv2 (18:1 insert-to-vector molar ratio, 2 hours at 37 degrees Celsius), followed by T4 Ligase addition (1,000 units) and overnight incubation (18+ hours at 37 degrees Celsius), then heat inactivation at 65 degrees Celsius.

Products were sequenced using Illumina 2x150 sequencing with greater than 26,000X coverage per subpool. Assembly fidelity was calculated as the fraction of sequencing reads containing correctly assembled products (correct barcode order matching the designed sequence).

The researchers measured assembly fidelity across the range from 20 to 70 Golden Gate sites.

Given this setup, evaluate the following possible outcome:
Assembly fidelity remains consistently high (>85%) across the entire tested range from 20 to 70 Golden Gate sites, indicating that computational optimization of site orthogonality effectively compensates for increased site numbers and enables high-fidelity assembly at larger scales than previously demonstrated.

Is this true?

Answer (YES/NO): YES